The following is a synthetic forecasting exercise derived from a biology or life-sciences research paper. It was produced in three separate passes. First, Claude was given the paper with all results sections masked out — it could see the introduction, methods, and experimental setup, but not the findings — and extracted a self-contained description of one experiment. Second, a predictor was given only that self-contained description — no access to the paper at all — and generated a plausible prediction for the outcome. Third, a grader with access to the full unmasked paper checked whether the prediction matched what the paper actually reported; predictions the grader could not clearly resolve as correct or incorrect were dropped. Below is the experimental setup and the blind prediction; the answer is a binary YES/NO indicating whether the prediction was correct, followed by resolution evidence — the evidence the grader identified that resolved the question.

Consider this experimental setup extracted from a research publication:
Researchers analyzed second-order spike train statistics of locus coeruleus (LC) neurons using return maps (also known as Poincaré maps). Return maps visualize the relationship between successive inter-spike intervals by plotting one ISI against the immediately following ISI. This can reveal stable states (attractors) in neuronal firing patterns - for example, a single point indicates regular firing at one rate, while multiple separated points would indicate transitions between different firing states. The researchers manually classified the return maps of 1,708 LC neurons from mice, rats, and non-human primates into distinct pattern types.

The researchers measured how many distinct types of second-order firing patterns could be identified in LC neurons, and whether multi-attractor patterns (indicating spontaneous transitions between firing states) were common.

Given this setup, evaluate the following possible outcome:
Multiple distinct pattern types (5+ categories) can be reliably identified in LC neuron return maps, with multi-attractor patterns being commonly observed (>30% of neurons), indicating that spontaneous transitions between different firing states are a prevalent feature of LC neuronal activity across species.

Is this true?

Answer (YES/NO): NO